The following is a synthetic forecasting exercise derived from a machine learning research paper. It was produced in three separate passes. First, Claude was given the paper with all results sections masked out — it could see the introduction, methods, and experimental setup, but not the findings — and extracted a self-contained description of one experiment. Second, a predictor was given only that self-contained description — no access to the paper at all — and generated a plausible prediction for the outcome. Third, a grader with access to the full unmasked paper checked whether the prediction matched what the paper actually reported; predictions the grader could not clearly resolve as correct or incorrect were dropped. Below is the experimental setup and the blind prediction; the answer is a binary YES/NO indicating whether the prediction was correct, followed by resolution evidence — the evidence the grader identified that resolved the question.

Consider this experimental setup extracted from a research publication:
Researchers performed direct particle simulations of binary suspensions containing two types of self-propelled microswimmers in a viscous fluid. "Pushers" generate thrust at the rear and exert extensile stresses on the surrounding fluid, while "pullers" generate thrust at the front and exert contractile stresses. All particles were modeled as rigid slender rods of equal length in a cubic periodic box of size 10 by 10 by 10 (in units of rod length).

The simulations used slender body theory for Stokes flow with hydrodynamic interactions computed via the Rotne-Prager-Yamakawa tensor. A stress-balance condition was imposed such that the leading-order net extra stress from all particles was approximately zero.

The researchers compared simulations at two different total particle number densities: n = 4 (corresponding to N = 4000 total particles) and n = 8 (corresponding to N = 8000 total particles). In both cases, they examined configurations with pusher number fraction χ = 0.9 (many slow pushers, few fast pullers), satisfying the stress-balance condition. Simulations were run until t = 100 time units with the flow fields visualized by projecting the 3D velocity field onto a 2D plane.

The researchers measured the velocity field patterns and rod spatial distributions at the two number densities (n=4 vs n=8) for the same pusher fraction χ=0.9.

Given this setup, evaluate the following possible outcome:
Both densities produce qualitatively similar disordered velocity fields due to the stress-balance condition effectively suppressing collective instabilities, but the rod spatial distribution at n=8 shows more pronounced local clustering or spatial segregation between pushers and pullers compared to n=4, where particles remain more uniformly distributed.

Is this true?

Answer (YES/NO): NO